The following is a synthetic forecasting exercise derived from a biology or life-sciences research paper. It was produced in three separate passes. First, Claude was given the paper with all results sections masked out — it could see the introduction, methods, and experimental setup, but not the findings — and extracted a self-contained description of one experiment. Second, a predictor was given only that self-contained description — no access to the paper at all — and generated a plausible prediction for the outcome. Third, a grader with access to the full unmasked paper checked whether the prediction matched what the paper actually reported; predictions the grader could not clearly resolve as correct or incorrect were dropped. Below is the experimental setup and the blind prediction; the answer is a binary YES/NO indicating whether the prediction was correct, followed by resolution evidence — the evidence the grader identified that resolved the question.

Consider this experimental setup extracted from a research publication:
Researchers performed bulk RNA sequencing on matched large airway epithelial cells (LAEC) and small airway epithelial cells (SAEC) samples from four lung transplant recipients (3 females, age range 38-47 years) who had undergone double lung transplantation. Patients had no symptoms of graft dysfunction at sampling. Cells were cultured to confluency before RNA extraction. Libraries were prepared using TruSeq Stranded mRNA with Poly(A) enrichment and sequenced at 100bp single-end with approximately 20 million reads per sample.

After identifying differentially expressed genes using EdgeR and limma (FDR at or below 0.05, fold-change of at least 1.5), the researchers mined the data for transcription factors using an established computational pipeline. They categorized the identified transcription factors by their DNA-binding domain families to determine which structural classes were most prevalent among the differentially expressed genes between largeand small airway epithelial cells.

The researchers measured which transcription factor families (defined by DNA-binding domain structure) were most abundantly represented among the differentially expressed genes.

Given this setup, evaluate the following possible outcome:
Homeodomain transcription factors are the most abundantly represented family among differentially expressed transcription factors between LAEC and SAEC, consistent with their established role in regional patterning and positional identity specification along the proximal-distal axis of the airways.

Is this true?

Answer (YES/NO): NO